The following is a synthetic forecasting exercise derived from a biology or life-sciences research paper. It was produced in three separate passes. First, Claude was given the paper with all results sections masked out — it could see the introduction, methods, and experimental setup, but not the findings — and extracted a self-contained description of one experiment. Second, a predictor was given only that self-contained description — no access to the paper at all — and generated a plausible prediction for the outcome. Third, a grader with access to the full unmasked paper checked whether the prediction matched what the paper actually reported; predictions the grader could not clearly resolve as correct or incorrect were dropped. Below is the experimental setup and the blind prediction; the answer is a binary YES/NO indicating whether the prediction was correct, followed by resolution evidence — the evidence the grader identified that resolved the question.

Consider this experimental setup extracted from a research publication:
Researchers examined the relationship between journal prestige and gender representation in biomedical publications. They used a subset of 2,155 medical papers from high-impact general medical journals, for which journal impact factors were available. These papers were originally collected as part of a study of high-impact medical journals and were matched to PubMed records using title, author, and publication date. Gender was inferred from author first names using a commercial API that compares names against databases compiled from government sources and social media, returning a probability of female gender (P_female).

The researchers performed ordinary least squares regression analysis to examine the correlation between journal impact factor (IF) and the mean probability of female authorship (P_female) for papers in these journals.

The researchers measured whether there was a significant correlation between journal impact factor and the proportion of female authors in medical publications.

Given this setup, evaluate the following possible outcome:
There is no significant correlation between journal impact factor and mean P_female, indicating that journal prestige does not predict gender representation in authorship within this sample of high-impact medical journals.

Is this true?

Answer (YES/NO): NO